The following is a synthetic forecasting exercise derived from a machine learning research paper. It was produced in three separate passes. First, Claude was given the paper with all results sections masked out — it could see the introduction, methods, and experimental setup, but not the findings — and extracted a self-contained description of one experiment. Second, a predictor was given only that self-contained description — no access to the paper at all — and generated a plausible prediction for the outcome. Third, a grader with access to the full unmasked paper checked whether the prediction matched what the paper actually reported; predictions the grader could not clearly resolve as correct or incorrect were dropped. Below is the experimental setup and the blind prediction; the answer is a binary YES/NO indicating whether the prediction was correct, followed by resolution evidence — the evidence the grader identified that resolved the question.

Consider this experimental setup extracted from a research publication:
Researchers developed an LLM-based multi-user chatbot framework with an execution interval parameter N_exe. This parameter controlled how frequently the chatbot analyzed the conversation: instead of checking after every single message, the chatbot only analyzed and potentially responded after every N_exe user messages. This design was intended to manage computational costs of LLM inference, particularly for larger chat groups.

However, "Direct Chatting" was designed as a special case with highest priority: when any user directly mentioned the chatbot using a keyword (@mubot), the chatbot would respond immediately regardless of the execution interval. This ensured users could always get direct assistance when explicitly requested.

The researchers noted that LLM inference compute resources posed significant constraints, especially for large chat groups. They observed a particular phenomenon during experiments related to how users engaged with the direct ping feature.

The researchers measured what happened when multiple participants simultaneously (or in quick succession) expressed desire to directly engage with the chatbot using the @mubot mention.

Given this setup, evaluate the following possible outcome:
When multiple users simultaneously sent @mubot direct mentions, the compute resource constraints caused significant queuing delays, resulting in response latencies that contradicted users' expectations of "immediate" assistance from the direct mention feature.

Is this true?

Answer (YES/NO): NO